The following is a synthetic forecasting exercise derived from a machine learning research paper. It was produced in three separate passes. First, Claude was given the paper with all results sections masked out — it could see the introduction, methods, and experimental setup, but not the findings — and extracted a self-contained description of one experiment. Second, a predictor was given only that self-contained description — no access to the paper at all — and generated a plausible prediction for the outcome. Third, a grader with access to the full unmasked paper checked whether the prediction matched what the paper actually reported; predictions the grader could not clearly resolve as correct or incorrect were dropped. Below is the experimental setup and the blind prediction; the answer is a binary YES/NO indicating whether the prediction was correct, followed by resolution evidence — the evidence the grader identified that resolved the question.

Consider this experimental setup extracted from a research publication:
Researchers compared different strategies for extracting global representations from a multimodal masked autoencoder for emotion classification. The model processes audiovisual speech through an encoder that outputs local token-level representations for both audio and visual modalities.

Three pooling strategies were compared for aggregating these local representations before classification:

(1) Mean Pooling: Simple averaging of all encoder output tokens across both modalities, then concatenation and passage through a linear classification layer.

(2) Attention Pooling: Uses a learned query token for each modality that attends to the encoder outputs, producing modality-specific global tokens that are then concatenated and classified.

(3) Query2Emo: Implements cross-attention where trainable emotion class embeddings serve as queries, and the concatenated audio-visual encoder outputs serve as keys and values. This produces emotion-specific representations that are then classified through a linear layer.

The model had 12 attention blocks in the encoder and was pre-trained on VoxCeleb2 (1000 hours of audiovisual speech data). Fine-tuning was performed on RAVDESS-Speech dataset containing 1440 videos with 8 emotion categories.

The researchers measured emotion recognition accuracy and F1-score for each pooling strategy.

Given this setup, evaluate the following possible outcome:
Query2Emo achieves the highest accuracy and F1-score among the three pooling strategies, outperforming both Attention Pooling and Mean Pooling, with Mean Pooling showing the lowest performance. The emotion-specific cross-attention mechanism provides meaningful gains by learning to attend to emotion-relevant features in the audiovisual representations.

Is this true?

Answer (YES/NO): YES